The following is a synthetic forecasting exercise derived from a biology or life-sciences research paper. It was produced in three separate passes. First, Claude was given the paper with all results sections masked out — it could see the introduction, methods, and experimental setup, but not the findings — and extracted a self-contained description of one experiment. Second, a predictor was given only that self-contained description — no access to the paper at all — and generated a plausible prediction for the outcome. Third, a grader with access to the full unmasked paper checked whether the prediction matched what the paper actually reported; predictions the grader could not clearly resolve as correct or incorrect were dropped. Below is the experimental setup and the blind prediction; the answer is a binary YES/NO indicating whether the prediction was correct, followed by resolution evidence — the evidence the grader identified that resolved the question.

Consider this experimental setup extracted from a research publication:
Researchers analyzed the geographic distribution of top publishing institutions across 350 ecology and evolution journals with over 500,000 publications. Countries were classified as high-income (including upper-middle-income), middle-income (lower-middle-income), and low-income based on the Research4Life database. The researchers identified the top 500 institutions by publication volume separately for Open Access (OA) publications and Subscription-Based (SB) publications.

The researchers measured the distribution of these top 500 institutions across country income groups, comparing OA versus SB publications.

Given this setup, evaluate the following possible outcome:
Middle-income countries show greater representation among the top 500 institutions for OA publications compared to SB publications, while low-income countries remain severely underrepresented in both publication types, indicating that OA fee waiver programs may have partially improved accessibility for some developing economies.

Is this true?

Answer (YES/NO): NO